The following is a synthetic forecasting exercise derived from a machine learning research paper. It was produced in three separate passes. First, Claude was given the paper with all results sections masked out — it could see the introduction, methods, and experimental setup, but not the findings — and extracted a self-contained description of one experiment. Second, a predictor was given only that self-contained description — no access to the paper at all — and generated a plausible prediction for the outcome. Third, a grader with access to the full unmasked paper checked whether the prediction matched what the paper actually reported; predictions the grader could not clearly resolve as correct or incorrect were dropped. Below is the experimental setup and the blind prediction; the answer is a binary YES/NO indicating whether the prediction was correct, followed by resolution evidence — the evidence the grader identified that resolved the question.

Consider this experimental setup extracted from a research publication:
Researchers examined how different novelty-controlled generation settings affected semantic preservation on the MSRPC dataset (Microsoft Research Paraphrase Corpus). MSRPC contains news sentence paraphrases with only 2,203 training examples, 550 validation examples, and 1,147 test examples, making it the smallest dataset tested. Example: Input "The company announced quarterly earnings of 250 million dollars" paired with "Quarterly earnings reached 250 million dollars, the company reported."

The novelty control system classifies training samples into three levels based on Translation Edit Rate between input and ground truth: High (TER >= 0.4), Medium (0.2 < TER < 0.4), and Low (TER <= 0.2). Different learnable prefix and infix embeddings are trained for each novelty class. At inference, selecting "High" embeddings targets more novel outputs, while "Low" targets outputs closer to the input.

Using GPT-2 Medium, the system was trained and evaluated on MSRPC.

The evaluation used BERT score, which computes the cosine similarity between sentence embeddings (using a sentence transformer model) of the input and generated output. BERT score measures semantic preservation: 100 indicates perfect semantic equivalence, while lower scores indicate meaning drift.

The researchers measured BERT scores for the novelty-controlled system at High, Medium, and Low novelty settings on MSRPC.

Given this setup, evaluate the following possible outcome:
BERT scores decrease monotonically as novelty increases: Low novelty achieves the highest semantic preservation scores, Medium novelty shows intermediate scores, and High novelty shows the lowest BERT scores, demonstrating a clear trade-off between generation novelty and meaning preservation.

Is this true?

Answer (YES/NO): YES